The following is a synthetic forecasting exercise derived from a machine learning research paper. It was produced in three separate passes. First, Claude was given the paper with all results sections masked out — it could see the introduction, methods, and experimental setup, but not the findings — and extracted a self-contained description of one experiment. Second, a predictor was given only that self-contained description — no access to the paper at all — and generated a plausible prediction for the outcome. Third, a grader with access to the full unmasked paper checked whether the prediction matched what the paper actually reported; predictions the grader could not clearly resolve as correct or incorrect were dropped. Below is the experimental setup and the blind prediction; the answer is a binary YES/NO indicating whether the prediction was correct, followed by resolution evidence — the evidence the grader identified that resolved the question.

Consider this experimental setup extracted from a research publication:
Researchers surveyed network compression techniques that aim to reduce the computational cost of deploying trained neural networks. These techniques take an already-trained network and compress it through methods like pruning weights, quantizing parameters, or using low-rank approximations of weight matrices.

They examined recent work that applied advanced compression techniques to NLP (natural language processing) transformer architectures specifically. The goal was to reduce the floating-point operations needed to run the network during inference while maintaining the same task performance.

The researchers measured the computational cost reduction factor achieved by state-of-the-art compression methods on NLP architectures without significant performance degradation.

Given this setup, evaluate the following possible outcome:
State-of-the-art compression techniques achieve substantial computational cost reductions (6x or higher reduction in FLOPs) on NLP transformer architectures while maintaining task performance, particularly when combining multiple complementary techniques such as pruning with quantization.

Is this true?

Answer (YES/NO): YES